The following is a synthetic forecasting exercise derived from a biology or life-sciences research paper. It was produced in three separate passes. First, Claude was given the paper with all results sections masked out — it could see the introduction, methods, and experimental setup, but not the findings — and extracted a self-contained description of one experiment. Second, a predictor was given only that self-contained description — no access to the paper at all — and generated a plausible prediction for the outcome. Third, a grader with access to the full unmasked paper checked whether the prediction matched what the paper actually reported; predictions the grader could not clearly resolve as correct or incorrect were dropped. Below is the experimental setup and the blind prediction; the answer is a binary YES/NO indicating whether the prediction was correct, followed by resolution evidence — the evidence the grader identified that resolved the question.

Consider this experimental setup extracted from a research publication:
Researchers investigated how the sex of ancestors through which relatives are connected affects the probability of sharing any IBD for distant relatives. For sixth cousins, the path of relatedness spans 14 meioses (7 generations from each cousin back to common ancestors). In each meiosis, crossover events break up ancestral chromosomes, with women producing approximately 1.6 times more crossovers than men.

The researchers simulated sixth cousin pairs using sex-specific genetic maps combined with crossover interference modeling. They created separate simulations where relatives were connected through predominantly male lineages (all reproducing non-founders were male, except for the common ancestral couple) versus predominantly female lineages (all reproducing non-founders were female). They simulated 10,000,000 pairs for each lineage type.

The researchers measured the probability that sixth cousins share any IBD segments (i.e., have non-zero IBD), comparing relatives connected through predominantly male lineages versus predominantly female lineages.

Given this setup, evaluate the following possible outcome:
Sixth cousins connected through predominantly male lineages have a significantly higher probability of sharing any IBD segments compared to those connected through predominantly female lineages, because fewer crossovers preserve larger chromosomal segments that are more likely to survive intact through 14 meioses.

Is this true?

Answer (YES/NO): NO